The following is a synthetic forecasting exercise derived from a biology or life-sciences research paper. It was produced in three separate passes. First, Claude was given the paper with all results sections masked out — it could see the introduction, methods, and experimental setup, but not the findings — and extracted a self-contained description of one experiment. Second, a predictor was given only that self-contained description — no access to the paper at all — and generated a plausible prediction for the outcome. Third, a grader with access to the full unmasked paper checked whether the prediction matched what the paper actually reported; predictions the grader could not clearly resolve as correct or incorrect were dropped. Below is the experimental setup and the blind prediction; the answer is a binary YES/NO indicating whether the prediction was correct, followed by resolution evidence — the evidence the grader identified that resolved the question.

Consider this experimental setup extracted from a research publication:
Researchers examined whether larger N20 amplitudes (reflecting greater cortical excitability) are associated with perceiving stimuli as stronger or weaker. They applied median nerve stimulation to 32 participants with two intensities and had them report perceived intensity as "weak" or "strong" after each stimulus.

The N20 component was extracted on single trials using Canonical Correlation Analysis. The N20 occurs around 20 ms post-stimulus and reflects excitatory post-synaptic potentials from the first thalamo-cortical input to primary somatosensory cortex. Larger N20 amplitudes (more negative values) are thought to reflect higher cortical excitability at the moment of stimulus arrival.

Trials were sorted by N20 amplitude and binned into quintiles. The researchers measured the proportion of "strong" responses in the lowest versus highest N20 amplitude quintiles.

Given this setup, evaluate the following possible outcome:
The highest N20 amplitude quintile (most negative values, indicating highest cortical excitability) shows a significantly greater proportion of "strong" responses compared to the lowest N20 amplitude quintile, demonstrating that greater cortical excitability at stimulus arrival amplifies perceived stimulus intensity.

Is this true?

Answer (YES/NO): NO